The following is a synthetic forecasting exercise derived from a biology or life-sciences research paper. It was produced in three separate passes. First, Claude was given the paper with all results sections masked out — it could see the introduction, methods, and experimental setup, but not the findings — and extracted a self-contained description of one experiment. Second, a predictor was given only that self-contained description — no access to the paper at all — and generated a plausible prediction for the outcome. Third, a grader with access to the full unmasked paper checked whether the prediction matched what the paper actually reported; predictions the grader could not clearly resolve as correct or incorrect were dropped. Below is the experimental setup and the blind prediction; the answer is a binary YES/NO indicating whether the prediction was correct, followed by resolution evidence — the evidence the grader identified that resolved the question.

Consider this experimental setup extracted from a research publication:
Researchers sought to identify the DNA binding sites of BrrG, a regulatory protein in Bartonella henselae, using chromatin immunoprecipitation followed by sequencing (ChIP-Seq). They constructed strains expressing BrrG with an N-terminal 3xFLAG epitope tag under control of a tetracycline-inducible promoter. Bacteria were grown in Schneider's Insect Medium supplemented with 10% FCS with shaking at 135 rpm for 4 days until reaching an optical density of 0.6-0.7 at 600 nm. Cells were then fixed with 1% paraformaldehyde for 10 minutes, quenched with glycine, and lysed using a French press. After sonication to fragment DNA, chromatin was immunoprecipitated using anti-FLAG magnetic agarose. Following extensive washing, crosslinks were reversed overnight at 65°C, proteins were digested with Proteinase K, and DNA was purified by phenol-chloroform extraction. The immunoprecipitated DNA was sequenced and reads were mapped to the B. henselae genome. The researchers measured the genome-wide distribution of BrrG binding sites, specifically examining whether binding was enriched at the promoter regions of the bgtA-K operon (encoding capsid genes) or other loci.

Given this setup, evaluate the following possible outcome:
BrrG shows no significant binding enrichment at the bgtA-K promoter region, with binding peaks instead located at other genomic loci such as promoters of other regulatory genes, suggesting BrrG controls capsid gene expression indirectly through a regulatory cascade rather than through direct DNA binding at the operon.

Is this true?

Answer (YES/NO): NO